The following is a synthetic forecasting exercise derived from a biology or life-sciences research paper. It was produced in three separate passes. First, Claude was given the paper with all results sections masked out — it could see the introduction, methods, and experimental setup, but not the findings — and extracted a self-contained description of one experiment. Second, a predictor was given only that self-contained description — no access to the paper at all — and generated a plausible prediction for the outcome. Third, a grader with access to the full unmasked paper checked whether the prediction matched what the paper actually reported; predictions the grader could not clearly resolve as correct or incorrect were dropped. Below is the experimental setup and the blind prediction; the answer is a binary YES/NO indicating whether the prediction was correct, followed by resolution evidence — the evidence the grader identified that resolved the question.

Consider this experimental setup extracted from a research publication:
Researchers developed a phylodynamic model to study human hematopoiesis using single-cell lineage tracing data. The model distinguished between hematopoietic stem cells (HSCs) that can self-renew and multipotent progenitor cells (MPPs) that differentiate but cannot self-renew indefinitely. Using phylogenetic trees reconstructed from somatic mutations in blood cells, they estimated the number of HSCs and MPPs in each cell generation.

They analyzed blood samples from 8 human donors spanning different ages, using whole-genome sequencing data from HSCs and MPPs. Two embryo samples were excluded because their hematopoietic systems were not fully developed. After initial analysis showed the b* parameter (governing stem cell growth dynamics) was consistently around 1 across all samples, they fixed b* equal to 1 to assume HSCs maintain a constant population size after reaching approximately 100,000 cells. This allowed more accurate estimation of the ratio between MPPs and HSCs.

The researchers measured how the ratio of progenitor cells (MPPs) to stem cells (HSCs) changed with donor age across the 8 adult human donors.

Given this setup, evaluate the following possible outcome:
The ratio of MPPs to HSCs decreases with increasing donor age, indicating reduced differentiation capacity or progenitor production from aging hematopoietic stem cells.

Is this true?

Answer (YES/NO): NO